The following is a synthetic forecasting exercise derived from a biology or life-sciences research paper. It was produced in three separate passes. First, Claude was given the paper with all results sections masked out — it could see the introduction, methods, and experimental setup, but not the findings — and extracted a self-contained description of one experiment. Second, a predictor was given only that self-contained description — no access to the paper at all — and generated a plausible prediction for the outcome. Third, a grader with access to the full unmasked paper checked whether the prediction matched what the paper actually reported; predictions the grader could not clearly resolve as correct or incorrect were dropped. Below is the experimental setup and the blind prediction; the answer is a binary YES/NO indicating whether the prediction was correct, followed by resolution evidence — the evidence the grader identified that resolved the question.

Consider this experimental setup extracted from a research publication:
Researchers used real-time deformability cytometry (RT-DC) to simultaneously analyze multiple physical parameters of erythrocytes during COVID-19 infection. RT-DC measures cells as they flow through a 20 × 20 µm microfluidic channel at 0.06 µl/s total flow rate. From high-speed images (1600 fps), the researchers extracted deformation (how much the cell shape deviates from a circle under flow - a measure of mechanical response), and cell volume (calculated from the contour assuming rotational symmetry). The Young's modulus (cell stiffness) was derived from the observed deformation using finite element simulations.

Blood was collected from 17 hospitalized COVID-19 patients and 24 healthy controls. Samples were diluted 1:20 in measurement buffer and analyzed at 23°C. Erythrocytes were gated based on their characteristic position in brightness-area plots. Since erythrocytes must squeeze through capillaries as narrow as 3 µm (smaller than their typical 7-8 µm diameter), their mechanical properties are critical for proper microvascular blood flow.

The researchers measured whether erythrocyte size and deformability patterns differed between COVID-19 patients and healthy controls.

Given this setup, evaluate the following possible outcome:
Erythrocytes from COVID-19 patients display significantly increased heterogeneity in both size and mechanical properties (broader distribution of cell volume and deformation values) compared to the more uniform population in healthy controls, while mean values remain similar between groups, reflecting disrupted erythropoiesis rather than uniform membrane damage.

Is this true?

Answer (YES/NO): NO